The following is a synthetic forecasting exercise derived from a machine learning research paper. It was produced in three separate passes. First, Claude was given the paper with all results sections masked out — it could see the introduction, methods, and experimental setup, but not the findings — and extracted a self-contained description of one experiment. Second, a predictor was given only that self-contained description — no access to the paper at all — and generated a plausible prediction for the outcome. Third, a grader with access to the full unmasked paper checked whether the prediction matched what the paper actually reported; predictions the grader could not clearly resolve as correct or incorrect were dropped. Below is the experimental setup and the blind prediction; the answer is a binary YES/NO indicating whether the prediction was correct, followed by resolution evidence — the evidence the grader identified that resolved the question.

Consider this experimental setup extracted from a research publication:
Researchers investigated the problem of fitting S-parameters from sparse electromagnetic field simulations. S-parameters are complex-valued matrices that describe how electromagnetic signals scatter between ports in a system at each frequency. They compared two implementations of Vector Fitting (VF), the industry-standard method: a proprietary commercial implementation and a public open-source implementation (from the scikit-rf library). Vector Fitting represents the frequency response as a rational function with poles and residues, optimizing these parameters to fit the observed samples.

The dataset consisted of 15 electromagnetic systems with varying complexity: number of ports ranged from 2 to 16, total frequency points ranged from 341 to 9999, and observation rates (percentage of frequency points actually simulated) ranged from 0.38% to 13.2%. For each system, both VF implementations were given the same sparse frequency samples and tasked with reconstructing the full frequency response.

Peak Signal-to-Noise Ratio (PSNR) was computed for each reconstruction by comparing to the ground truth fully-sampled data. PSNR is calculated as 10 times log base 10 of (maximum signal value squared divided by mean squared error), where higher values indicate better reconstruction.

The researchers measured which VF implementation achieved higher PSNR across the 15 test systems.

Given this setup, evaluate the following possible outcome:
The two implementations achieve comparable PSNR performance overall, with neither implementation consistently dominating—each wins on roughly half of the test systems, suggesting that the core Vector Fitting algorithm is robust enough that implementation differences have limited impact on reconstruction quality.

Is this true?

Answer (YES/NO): NO